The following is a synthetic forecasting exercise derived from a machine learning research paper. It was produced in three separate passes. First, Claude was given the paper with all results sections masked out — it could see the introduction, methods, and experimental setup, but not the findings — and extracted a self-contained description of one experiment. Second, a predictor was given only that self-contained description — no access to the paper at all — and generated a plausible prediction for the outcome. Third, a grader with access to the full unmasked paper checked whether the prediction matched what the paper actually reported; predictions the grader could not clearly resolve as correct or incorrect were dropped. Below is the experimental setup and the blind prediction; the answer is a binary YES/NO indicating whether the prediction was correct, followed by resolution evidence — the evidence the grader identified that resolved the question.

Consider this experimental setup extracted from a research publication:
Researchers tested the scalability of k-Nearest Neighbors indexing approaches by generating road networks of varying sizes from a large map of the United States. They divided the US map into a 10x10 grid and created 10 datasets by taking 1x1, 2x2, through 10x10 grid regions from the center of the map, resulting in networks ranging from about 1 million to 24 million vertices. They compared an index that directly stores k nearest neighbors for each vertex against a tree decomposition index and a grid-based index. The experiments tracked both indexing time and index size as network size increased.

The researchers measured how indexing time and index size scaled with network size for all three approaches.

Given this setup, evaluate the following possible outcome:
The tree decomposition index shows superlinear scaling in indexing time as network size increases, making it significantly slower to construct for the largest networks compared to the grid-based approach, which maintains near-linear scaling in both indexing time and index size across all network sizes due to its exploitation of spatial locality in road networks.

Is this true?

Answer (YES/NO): NO